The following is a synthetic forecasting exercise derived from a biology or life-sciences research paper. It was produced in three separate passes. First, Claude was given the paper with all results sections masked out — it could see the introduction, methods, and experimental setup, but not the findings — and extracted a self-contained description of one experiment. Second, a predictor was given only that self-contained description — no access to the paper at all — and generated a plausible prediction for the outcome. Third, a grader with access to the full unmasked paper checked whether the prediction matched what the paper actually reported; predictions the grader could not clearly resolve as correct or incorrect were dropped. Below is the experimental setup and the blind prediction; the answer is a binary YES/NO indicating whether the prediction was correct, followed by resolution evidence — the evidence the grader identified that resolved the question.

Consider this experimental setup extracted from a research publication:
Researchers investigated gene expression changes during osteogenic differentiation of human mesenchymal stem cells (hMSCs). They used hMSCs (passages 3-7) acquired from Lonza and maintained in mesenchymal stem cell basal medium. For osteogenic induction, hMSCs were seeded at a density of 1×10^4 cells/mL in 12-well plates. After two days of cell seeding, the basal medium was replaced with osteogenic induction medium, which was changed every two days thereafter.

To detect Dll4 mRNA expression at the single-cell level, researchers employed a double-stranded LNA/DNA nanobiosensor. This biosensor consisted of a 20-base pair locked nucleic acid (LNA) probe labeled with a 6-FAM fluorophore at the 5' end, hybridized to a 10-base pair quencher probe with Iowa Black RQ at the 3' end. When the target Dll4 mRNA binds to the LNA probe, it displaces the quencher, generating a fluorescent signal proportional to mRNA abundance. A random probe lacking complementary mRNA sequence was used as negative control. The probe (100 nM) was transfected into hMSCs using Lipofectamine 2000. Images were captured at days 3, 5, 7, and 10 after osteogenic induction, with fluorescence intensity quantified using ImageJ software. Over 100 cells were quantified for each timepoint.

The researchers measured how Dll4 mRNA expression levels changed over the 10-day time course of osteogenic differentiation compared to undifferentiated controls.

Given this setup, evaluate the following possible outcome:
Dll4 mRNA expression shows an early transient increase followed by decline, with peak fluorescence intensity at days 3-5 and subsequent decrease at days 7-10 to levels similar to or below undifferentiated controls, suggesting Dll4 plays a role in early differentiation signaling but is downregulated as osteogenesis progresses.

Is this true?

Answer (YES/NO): NO